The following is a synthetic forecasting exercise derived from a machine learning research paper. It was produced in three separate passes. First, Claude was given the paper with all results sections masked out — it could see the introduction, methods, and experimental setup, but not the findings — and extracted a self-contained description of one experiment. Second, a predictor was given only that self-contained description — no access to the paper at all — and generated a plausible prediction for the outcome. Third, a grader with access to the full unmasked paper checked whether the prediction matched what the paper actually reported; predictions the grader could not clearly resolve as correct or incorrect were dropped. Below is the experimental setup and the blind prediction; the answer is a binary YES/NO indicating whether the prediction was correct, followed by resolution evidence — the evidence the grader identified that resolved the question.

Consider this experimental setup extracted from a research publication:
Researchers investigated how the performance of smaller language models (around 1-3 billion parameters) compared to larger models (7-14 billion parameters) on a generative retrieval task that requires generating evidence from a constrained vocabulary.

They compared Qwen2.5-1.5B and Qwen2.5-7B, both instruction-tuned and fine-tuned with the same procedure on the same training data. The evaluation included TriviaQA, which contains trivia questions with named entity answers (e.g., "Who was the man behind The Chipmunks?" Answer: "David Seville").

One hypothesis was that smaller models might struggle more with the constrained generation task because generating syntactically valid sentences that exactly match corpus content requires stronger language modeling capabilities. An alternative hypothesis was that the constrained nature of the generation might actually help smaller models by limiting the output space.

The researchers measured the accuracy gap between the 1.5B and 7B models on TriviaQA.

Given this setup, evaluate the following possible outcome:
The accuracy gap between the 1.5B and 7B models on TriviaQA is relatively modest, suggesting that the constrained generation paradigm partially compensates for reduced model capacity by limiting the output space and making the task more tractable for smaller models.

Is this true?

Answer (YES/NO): NO